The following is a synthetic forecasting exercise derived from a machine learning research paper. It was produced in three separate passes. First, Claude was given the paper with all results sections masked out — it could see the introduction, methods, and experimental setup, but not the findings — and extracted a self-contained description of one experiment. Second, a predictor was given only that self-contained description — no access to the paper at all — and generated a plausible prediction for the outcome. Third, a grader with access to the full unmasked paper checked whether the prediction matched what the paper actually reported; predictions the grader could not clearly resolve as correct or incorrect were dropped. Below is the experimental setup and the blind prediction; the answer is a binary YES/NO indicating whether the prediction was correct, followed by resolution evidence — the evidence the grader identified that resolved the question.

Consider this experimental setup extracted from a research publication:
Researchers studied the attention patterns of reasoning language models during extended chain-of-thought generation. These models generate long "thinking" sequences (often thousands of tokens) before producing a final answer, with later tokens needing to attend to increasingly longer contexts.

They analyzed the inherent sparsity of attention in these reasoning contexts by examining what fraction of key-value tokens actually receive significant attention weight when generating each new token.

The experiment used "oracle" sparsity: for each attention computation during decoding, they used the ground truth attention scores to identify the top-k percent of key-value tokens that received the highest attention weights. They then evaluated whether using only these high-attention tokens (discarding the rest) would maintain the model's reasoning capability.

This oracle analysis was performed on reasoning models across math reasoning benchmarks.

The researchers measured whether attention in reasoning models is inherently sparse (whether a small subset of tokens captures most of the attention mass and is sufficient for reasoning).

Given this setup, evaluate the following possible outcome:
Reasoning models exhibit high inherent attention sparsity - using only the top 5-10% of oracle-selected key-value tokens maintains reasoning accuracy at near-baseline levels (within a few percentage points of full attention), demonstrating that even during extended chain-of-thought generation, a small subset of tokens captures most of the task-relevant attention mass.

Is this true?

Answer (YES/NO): NO